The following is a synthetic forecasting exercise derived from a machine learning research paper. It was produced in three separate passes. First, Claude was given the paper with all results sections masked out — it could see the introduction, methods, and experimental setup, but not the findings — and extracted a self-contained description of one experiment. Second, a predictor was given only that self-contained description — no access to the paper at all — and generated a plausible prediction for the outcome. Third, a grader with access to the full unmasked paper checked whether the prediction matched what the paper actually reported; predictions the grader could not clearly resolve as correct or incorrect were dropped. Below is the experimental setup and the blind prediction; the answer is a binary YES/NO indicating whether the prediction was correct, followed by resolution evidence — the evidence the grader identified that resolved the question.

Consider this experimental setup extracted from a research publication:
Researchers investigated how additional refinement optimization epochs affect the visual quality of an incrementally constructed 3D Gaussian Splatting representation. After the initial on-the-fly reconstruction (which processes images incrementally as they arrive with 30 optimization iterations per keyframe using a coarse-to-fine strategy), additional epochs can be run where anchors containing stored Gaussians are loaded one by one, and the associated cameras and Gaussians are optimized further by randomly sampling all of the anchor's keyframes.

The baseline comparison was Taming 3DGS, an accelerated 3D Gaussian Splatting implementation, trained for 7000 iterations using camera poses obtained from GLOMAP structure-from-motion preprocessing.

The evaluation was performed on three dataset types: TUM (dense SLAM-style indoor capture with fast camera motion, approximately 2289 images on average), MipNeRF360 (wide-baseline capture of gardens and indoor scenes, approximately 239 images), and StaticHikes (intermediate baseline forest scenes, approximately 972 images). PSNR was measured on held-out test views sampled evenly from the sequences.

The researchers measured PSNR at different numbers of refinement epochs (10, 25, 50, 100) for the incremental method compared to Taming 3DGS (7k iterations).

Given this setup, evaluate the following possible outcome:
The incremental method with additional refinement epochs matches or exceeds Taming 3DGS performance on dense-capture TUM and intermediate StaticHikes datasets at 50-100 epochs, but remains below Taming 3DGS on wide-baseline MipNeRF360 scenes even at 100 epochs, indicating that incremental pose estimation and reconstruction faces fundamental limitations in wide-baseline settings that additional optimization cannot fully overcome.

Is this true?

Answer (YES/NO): NO